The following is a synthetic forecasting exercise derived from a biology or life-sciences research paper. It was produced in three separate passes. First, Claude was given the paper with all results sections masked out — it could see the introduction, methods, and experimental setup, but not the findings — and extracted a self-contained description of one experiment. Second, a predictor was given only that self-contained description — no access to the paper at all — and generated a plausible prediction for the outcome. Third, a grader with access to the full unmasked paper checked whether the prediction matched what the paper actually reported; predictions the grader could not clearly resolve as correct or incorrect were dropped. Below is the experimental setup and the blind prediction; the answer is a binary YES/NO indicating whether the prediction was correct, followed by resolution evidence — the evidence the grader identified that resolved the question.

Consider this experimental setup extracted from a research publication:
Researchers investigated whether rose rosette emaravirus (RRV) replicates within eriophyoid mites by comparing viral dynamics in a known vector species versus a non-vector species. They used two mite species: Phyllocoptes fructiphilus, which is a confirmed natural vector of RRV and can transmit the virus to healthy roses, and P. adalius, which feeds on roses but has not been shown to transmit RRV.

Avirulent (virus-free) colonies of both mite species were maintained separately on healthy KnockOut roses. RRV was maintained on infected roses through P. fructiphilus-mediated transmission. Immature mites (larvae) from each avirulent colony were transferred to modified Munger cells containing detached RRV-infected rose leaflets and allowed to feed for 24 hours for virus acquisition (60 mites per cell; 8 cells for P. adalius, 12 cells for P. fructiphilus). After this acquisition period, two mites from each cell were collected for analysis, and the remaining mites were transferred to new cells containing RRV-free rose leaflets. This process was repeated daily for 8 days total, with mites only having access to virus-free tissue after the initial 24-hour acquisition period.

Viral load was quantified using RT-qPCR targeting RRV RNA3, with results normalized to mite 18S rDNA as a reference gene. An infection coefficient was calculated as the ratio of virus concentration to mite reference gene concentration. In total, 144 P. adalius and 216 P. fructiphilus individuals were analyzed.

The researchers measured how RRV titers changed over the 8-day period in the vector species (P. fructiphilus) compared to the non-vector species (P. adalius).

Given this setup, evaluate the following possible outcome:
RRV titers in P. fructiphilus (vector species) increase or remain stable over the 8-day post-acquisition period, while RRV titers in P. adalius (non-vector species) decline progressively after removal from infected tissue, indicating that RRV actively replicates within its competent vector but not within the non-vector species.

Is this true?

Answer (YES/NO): NO